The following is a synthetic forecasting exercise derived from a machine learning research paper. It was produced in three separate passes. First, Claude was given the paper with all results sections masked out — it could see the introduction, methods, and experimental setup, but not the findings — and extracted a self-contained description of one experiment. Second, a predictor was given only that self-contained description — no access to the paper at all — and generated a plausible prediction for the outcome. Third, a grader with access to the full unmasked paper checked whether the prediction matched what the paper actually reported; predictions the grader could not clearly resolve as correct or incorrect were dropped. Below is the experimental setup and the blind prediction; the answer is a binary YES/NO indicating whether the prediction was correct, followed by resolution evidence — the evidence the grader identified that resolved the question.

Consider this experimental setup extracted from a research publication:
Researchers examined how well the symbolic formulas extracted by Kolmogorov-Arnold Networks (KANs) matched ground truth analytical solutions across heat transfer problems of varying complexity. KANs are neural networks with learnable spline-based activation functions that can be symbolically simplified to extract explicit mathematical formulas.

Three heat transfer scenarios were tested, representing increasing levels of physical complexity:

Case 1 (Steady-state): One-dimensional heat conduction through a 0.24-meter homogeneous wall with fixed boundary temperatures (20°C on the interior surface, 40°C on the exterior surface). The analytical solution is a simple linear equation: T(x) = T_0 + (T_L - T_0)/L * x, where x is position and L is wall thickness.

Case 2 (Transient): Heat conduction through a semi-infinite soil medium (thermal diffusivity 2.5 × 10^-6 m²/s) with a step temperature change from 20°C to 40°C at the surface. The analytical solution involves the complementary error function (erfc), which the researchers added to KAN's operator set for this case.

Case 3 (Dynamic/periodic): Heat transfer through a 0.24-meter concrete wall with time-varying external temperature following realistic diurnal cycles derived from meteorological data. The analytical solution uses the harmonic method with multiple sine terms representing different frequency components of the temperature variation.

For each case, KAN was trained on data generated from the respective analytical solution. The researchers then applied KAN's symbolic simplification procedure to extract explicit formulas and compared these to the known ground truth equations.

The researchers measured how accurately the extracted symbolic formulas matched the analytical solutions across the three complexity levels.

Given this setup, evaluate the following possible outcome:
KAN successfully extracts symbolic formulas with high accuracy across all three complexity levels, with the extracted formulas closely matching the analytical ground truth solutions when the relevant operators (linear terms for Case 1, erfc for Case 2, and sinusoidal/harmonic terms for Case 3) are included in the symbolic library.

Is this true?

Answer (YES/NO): NO